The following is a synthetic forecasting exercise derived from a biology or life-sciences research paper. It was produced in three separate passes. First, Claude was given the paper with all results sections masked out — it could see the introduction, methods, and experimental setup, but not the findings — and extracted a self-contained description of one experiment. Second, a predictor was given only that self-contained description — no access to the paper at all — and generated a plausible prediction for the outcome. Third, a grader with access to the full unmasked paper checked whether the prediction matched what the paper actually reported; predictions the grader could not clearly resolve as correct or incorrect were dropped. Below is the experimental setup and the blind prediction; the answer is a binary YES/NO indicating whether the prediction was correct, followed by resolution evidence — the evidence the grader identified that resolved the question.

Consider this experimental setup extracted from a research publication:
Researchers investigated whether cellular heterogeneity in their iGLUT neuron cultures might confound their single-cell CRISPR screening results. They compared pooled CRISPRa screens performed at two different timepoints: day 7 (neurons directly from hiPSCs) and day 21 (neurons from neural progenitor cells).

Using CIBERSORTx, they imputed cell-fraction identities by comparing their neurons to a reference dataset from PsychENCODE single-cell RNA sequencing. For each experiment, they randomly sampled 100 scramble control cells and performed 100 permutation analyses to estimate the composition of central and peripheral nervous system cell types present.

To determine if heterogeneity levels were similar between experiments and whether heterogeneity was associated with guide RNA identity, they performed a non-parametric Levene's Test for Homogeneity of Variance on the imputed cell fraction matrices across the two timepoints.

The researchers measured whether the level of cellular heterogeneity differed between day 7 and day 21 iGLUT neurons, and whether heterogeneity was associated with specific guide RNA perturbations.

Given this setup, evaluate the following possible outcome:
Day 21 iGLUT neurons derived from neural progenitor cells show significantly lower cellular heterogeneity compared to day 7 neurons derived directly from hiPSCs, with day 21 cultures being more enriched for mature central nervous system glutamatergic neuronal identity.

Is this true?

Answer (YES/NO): NO